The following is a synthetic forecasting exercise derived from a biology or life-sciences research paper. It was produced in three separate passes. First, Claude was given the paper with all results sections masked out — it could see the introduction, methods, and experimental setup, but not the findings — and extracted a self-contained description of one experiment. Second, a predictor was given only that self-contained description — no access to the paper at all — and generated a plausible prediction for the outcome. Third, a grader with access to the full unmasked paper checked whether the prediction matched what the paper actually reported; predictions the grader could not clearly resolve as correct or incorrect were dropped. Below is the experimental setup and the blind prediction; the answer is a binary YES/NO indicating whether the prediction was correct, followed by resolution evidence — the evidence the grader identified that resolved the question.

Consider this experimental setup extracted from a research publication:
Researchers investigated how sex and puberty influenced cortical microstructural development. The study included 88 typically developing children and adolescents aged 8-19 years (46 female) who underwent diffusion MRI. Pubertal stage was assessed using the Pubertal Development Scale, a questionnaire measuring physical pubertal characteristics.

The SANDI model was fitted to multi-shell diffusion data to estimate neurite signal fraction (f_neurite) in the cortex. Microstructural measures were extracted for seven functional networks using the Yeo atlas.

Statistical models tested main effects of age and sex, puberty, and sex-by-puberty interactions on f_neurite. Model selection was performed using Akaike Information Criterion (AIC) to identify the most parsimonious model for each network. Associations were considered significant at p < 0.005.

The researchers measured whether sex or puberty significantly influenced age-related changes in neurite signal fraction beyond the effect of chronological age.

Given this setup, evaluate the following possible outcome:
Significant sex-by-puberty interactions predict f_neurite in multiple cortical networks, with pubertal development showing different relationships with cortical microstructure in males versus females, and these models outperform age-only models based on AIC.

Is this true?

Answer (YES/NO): NO